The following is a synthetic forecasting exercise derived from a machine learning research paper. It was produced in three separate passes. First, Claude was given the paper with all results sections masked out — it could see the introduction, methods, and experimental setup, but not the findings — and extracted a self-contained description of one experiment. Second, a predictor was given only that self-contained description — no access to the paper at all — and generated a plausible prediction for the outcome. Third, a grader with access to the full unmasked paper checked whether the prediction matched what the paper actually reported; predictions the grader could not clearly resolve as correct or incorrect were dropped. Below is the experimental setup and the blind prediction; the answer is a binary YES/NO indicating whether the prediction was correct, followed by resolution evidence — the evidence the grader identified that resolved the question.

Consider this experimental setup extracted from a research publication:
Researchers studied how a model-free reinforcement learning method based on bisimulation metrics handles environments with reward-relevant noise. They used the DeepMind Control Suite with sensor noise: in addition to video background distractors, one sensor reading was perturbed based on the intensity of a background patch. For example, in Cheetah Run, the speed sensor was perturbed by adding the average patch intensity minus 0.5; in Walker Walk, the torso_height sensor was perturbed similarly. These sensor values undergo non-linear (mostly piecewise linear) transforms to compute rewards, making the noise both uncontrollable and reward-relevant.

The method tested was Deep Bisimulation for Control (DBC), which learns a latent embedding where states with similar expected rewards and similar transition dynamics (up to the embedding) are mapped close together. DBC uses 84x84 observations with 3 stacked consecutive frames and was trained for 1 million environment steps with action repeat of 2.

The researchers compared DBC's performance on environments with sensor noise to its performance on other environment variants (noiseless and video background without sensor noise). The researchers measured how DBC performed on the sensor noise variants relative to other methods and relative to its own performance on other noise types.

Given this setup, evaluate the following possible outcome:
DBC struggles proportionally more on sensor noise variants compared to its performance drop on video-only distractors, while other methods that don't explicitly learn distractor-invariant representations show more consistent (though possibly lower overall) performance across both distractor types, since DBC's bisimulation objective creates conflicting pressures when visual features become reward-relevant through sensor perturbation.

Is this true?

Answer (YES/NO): NO